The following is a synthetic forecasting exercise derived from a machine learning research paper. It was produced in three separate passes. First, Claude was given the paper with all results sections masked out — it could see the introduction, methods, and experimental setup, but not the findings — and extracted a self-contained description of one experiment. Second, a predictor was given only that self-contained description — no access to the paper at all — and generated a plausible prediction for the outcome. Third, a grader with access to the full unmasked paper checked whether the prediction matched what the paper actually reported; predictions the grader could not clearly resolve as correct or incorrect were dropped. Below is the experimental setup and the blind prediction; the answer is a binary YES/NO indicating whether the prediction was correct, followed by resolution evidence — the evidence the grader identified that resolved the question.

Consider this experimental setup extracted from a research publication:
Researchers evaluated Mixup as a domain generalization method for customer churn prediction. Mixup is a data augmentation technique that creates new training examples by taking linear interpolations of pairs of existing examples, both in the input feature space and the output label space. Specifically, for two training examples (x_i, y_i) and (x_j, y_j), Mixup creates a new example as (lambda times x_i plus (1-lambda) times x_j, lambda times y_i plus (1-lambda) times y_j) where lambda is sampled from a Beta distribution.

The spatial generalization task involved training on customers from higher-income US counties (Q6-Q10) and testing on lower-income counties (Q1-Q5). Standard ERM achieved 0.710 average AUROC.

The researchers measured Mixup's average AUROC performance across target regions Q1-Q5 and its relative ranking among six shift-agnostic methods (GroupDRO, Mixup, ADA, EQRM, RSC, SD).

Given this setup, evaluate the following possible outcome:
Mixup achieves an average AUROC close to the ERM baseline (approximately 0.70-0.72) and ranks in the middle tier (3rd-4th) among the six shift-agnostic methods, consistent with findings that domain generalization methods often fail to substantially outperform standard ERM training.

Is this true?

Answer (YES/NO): NO